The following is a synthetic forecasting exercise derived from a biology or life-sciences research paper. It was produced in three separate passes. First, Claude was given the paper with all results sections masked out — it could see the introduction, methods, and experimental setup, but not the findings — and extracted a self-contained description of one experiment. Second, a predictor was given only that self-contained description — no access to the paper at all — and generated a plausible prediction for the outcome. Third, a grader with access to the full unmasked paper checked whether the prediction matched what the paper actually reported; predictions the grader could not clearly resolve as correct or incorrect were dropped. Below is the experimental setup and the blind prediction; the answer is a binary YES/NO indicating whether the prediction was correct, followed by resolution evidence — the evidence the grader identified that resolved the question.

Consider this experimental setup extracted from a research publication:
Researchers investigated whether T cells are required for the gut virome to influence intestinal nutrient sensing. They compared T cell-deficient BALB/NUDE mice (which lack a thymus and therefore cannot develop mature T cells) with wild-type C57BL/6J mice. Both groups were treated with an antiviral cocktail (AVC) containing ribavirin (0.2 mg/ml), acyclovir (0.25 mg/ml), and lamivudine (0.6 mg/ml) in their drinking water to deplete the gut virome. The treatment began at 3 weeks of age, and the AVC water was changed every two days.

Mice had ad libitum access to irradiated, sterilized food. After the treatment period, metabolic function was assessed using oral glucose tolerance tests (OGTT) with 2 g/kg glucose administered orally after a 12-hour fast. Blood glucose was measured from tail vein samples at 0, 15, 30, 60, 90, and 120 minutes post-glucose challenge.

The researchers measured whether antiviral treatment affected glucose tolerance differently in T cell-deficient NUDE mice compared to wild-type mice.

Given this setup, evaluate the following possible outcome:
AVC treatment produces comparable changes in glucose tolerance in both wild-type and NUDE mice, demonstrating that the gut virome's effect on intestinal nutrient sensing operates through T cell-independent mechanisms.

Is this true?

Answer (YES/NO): NO